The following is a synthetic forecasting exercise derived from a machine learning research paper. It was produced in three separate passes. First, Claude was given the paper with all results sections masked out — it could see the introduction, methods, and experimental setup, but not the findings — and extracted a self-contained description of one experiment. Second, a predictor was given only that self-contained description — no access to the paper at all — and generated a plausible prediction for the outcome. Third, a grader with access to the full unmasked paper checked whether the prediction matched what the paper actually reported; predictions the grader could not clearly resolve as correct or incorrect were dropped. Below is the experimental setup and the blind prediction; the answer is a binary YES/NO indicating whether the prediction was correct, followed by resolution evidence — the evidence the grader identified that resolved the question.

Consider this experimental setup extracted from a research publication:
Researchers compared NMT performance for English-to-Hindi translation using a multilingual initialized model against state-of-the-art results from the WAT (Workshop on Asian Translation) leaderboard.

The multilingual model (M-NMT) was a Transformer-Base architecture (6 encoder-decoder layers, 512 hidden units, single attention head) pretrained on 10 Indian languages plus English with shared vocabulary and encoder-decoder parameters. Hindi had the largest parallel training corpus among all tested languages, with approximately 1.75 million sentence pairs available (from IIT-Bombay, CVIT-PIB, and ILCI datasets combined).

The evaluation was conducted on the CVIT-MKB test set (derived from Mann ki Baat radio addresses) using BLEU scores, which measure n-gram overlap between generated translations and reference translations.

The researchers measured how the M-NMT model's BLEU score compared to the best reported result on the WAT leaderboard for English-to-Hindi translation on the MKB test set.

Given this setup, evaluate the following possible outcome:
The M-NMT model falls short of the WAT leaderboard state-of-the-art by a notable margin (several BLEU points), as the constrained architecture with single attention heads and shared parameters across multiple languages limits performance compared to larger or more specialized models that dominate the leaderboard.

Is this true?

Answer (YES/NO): YES